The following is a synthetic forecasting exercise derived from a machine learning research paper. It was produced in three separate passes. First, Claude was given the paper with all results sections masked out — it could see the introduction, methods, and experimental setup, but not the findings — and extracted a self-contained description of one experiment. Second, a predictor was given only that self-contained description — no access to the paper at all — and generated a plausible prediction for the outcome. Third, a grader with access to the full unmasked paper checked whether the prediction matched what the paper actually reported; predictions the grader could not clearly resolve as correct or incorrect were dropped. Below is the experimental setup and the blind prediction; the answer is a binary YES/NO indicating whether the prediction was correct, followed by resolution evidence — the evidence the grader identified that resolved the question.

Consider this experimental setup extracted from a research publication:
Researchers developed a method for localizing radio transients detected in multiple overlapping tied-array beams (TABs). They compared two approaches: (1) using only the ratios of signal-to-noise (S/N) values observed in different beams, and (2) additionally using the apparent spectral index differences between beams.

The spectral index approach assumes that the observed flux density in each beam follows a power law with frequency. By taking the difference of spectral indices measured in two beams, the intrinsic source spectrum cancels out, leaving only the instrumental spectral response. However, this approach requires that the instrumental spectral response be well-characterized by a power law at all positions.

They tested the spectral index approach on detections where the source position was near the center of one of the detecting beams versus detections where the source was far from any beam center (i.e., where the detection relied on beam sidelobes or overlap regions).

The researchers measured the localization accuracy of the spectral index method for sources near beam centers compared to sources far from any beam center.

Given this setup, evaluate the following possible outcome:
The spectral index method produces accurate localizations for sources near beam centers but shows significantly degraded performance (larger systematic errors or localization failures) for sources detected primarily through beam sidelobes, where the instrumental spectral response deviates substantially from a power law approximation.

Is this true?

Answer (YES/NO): YES